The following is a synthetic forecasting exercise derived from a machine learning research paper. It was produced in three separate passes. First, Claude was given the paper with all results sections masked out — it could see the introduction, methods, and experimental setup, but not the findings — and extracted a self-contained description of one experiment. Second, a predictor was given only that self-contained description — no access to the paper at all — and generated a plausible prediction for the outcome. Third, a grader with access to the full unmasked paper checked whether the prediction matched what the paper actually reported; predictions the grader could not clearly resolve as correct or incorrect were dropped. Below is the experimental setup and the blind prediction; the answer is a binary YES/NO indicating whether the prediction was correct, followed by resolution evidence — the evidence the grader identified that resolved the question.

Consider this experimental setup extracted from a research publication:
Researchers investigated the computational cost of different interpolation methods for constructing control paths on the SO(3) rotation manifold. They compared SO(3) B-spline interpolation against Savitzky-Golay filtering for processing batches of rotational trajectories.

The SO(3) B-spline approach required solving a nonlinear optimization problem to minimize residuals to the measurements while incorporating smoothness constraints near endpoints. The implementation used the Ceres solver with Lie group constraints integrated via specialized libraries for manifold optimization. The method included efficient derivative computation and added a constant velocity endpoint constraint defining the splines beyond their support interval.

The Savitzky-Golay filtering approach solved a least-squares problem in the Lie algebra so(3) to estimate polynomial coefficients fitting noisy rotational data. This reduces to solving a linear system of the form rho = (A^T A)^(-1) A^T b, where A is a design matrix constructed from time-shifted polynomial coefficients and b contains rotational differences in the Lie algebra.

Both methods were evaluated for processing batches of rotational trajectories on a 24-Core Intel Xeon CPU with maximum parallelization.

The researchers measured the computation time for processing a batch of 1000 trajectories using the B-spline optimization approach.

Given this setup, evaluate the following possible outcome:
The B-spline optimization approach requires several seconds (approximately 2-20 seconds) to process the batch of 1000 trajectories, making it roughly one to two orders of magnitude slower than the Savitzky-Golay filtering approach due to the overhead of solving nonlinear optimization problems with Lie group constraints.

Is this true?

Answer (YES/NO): NO